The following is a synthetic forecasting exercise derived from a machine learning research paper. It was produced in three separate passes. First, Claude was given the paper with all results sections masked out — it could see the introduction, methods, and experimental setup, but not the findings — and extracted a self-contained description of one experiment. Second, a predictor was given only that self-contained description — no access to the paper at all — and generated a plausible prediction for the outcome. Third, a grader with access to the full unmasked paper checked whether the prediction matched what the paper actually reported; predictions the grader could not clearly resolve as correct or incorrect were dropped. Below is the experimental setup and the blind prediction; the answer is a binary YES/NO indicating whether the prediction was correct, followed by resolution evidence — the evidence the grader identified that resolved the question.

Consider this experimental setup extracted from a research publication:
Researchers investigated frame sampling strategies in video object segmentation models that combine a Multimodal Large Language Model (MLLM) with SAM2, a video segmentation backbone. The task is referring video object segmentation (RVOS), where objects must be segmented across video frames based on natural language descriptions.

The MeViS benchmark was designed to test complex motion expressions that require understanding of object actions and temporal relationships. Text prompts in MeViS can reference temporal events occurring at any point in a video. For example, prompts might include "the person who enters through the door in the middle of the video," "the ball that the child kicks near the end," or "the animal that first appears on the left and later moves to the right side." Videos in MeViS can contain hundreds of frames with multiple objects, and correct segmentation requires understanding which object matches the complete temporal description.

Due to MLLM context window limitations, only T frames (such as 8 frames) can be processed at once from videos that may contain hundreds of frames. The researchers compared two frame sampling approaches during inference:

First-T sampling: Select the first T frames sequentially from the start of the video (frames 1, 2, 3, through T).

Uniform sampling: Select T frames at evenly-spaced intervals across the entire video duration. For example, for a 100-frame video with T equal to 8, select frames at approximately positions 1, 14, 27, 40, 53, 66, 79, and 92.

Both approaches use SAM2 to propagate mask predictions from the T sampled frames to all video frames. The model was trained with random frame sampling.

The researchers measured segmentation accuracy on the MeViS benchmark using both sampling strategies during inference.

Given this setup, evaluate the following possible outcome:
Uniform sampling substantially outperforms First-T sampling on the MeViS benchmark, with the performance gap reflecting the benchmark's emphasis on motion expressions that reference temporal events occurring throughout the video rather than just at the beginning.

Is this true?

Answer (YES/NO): YES